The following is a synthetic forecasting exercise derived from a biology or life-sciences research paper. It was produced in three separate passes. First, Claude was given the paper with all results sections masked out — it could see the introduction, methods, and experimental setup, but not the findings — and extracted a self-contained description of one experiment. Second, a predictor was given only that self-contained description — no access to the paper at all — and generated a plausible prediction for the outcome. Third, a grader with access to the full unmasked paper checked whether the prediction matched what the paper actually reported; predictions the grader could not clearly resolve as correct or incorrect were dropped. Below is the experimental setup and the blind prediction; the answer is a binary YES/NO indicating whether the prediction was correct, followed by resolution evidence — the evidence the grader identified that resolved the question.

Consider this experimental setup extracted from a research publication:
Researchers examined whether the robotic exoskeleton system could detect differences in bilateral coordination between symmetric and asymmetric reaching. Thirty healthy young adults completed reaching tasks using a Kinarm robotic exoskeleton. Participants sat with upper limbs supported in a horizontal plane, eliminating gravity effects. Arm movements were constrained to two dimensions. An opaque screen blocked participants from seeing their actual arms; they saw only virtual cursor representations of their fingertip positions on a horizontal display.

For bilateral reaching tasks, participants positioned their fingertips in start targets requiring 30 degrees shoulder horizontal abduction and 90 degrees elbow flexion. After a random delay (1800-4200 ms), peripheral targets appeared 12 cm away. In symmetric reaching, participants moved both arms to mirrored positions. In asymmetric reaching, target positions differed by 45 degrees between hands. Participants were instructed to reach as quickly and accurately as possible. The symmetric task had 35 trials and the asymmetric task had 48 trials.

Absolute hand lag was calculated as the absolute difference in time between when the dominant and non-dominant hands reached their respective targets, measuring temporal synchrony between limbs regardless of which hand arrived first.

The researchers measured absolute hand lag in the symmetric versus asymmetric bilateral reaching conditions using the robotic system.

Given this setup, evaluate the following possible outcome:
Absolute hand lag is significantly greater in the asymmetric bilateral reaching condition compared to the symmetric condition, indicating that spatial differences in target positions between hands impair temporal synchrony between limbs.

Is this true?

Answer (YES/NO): YES